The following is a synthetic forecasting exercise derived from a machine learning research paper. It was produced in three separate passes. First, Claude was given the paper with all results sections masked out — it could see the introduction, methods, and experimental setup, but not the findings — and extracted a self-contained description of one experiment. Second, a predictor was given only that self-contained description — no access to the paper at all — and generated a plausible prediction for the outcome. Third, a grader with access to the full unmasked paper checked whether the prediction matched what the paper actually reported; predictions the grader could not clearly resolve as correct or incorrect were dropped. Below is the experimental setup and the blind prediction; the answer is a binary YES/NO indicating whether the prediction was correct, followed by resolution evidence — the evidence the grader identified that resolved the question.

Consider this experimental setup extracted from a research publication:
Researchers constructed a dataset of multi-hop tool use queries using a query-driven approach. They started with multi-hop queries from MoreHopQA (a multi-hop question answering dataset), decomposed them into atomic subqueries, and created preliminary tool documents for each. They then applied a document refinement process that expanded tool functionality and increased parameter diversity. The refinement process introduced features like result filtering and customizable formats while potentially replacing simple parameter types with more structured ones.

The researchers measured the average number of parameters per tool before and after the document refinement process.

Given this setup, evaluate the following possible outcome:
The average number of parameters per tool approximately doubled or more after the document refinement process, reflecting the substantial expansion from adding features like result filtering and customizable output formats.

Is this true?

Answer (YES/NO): NO